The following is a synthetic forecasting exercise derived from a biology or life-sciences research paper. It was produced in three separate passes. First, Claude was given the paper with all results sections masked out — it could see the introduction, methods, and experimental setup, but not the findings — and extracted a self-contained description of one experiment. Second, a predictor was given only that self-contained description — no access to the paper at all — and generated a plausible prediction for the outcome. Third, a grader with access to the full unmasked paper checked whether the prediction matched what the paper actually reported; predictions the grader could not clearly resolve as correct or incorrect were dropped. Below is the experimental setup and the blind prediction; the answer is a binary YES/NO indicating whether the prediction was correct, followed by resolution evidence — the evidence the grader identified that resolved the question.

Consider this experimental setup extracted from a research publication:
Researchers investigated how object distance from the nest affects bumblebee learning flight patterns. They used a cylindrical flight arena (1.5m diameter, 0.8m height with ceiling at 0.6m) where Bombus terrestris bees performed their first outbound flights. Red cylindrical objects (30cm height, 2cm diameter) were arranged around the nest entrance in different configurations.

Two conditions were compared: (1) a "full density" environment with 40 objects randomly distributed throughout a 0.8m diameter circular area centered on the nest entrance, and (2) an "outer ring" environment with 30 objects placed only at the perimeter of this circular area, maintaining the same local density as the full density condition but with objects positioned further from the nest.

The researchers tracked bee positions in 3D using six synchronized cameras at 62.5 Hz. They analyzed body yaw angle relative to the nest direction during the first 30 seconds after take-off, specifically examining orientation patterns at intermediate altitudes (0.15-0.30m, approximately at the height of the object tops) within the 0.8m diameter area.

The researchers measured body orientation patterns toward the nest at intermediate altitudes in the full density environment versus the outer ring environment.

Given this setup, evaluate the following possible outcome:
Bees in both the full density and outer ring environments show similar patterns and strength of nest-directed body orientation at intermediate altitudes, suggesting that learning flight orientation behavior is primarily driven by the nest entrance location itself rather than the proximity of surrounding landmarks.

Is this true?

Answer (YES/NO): NO